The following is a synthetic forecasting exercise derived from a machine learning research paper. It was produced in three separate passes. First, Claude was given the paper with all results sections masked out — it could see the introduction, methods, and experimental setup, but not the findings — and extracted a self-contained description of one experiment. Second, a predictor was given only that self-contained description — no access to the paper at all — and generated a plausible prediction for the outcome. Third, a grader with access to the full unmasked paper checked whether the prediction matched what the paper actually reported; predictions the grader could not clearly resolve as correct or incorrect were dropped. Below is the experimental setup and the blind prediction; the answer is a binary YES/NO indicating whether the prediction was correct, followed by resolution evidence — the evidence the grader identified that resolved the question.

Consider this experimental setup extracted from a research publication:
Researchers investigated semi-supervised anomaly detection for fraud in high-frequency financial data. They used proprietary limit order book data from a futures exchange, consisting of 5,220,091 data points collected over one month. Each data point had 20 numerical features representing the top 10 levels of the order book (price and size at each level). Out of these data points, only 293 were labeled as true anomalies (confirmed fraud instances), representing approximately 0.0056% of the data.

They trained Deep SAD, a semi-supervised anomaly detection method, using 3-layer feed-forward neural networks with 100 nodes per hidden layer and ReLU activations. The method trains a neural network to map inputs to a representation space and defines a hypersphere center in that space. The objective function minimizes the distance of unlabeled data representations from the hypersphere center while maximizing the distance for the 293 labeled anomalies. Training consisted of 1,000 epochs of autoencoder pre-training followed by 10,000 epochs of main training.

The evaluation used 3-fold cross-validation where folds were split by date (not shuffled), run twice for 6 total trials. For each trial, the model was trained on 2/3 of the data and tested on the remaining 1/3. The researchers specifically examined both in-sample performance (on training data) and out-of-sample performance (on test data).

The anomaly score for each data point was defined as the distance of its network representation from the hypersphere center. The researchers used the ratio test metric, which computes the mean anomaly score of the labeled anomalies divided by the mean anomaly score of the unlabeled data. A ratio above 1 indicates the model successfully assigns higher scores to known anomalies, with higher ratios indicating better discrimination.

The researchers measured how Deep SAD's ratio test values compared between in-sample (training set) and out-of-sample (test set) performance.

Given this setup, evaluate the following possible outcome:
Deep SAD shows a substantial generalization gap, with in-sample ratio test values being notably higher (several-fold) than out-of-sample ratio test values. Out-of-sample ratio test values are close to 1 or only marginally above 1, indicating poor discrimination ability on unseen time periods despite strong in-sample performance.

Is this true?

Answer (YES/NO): NO